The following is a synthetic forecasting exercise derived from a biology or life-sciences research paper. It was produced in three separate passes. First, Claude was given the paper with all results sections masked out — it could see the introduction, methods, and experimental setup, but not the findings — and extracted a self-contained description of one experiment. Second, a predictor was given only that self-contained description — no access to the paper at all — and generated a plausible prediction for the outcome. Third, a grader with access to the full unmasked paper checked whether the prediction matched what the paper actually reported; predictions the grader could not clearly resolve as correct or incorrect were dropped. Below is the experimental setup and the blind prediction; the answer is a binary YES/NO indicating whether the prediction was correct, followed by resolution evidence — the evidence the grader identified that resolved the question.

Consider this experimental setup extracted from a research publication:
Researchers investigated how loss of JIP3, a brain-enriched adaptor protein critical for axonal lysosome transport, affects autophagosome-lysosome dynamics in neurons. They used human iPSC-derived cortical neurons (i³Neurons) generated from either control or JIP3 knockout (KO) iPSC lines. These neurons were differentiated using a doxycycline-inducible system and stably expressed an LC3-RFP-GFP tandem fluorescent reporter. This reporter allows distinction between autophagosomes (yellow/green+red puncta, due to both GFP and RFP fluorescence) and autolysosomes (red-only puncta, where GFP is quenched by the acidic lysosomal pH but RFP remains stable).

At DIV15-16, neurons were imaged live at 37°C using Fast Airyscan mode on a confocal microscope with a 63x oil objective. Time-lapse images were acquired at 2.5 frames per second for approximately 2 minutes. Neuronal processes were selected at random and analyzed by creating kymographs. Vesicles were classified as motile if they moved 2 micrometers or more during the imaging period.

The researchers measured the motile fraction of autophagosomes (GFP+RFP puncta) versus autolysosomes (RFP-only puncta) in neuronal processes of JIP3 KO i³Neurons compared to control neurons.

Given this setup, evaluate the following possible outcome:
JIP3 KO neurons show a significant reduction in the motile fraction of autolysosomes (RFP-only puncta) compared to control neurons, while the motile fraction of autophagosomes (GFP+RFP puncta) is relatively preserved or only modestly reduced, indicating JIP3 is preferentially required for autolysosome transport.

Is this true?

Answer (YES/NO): NO